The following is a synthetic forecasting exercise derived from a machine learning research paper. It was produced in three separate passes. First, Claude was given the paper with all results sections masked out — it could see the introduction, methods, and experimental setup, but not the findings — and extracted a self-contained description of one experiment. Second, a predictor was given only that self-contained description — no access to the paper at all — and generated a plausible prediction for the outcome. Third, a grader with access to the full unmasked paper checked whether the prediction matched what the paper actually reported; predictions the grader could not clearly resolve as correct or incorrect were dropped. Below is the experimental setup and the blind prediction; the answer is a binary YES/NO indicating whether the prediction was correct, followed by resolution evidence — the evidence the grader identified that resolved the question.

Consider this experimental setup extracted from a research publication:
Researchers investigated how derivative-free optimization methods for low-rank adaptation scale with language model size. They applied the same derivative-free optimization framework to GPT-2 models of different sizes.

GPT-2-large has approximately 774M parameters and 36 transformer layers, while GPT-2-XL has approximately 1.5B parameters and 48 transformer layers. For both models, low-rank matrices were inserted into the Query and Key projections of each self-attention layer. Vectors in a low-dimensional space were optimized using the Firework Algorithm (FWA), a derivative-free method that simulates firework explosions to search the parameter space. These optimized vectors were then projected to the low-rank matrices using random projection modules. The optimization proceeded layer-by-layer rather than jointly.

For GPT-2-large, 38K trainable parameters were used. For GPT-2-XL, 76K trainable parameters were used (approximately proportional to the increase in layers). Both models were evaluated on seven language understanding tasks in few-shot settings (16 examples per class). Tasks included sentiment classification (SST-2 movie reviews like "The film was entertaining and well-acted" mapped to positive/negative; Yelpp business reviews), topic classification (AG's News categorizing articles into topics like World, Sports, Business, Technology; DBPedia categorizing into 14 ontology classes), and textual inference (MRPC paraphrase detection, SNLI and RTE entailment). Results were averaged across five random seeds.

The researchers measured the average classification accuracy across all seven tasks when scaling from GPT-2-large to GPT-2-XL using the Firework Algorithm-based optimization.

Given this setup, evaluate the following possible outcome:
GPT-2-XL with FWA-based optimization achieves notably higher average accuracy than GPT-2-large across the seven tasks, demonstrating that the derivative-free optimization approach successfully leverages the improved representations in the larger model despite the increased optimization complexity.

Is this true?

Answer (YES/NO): NO